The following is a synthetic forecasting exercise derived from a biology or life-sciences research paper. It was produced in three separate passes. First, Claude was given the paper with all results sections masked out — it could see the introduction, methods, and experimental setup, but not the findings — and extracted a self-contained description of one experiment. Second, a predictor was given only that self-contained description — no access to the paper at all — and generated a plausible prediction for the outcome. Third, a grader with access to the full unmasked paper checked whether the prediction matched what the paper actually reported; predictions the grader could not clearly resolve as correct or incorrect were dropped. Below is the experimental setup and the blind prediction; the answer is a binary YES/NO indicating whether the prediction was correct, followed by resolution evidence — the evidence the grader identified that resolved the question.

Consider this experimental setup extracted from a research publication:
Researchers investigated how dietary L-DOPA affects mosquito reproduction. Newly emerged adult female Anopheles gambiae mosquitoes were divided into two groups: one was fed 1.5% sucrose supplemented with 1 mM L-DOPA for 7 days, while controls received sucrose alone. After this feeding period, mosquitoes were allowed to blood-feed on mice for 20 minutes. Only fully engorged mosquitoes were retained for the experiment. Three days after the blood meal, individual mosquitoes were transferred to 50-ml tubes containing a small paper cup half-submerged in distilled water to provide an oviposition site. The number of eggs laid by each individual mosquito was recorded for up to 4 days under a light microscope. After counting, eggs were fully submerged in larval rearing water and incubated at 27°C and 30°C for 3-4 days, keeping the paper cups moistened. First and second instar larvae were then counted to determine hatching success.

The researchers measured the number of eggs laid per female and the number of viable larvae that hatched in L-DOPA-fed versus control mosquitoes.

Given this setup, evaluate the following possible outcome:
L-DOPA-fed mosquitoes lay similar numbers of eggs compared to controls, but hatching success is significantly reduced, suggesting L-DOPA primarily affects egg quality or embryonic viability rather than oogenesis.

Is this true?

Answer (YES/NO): NO